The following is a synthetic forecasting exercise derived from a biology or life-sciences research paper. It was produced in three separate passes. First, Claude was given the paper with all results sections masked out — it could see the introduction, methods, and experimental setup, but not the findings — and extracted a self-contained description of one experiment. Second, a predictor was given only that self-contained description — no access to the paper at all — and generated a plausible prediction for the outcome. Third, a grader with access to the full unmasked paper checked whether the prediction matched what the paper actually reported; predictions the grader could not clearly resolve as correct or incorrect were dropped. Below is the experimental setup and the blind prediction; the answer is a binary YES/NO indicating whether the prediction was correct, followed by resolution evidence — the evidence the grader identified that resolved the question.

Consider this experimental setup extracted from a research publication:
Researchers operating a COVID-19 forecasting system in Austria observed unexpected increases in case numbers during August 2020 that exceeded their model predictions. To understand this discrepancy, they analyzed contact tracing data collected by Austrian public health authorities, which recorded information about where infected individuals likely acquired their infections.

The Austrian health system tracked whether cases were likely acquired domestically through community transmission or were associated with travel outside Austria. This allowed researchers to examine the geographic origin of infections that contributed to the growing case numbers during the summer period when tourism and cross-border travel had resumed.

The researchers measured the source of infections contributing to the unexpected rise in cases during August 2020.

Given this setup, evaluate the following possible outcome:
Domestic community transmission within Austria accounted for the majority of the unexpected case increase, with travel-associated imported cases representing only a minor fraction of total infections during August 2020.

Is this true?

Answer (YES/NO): NO